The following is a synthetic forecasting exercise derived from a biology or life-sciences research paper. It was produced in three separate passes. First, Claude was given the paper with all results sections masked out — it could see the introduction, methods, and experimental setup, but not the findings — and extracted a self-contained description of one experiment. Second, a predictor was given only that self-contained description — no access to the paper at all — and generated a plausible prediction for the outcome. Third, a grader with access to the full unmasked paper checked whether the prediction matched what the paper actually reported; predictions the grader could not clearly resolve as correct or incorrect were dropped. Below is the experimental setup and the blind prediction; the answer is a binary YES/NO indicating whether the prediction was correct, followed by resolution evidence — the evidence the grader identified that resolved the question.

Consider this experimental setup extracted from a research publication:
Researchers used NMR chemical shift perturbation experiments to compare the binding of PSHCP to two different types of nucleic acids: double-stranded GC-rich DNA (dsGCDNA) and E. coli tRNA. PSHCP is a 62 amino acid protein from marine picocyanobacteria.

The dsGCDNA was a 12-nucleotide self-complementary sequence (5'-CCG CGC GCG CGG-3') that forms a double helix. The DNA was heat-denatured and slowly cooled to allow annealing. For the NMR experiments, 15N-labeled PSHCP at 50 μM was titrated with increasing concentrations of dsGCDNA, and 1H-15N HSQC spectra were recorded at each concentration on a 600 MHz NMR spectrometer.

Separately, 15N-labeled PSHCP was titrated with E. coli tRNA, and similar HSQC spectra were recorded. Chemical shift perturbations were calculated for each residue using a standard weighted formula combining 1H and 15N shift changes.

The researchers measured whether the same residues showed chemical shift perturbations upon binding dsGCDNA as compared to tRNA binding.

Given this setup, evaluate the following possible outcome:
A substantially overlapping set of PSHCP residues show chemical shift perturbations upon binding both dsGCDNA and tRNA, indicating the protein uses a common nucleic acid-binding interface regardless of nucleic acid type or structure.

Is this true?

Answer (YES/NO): YES